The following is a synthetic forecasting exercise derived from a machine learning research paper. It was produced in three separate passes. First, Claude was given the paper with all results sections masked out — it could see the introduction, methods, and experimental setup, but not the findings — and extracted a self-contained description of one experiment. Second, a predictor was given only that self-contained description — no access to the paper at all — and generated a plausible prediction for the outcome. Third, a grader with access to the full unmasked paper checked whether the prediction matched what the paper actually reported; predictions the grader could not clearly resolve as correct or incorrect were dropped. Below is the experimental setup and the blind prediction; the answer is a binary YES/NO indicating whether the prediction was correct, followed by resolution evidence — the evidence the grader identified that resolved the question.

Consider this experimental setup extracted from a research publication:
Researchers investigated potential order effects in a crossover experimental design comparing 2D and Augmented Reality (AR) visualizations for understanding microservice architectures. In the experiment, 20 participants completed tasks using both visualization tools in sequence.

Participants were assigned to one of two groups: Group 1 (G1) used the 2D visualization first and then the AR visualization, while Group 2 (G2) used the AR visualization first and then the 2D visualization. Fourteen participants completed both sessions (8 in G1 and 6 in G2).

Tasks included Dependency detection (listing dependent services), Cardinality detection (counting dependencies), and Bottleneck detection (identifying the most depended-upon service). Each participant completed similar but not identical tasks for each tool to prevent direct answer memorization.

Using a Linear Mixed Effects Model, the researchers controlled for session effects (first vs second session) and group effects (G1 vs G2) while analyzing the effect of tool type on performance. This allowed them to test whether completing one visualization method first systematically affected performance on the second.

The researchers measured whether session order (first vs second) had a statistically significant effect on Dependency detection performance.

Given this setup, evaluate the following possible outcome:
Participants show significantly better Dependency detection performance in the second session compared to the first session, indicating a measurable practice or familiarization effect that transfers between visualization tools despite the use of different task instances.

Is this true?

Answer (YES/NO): NO